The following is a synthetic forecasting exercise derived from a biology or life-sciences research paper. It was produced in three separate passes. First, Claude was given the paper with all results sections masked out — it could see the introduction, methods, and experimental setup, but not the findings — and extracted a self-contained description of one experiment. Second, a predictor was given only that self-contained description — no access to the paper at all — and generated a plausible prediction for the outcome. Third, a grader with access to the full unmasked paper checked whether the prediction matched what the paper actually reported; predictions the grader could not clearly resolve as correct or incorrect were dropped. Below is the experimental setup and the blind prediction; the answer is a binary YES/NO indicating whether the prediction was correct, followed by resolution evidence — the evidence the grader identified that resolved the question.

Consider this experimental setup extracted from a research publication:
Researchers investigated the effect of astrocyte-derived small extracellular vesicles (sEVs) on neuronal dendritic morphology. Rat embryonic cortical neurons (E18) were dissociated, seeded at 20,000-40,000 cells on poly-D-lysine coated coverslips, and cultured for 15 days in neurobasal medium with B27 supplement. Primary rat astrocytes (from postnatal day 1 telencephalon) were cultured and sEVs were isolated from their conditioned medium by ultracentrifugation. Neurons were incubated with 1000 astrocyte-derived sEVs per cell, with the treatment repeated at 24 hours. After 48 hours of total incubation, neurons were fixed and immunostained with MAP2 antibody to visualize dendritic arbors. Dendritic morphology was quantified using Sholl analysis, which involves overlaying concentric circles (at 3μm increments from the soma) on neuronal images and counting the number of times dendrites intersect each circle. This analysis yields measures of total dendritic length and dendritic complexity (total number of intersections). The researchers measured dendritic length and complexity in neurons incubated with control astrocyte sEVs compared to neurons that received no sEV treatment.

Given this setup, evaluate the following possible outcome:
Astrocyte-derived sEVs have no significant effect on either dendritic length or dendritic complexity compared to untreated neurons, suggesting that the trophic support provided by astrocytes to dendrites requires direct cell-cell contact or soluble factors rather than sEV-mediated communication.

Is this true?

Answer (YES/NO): NO